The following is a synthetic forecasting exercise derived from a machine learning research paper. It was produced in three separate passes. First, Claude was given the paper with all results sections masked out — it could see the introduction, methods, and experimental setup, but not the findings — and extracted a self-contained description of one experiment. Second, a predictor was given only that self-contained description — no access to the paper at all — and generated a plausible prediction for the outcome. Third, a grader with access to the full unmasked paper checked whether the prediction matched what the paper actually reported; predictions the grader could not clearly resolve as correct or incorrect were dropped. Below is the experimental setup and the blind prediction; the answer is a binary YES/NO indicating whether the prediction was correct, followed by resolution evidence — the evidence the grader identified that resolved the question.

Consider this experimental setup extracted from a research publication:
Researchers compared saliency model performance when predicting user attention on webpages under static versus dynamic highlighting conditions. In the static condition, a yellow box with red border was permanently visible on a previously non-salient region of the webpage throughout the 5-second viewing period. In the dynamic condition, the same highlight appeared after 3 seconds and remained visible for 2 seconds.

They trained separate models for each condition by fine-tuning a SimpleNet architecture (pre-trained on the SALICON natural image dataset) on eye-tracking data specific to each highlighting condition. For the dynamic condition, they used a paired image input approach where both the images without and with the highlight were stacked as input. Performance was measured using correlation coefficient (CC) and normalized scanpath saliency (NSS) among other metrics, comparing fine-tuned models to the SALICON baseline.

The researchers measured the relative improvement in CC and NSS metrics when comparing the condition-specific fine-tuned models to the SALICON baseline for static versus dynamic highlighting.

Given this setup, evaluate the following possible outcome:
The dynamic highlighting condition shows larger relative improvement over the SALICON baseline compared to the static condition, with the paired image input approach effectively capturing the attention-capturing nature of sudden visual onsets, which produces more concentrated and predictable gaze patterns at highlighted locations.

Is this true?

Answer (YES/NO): YES